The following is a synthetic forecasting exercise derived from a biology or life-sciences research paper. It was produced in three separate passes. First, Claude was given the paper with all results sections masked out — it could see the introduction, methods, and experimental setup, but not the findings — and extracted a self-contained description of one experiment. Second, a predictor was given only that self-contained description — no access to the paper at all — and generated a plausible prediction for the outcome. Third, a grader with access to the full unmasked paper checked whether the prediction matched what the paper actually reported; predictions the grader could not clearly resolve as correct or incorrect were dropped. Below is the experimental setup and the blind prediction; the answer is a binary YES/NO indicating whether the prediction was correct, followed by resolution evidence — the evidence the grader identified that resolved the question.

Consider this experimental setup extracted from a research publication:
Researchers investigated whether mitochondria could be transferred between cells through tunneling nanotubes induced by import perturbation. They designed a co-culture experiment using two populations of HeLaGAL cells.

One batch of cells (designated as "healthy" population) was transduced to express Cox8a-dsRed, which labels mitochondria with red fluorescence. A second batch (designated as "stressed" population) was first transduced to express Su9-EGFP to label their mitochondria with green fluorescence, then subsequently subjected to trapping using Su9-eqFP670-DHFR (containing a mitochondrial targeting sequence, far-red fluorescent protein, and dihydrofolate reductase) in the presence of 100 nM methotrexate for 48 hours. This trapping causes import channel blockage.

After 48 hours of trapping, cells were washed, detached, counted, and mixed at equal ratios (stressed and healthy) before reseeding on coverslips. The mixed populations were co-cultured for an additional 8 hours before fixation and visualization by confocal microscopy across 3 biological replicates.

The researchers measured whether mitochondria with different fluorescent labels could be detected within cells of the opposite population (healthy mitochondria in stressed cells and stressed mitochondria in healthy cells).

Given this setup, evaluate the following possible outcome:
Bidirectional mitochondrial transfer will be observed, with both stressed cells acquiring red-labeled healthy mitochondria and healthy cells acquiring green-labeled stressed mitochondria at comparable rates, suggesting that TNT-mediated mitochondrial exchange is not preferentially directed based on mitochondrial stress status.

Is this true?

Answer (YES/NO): NO